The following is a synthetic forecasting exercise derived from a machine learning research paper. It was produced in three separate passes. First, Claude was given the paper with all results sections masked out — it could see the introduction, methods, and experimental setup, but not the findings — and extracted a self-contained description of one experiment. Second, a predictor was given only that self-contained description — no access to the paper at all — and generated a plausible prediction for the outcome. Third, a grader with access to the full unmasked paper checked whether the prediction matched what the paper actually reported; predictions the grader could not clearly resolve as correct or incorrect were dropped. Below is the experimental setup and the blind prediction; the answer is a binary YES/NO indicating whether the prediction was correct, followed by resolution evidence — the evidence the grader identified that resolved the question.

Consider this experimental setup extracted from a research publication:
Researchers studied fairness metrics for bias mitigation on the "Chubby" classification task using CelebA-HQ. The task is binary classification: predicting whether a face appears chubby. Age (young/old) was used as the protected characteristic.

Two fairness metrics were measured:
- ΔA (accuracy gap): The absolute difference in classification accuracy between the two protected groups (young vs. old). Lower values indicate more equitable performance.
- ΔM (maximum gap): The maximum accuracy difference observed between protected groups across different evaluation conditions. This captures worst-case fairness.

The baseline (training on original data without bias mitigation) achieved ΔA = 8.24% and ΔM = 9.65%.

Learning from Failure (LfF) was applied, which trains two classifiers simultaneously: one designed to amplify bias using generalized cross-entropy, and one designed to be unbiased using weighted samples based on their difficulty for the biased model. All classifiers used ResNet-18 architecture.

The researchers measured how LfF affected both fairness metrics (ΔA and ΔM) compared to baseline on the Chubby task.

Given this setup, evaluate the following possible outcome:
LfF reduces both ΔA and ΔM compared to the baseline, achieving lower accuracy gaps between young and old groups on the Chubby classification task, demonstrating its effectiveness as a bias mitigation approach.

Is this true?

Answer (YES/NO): NO